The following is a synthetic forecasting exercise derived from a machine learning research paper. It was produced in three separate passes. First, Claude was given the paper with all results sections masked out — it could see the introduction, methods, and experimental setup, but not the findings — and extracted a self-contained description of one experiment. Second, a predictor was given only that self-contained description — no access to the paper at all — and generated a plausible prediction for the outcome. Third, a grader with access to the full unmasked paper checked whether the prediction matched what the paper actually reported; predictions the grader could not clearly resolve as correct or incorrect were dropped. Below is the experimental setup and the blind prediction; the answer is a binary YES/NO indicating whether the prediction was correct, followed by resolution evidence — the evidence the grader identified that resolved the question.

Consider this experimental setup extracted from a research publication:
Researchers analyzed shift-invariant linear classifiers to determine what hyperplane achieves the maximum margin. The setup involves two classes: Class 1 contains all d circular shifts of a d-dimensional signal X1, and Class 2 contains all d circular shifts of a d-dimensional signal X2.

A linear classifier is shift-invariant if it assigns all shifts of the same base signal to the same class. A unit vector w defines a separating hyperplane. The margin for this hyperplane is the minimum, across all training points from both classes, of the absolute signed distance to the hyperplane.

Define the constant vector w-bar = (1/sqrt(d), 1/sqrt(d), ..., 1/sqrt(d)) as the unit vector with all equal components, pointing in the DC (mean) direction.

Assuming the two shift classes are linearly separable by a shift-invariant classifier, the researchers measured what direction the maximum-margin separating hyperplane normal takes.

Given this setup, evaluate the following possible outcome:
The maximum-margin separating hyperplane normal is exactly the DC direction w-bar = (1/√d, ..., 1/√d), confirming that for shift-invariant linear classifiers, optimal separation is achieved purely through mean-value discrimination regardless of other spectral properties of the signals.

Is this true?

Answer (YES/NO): YES